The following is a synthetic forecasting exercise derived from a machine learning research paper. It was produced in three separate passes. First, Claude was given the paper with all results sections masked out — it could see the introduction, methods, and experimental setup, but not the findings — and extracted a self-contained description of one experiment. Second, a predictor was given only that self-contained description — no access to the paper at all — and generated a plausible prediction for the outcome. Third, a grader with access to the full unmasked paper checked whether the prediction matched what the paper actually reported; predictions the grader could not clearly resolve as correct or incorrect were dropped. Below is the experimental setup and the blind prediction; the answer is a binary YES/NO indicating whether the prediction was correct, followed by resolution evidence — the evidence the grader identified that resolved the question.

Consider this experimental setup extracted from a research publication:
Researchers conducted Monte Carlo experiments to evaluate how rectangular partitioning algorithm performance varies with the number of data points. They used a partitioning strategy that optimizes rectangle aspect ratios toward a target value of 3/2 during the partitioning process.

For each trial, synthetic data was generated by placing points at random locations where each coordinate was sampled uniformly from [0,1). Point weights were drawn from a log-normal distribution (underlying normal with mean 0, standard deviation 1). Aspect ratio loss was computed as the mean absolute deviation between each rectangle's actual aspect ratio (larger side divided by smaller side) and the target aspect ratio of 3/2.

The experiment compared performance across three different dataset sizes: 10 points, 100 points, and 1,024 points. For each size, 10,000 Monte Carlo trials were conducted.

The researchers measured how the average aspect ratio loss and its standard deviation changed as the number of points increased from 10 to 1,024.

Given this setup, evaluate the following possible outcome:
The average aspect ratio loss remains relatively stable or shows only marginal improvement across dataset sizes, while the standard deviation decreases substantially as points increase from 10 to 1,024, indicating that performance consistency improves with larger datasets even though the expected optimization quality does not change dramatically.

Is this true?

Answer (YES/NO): YES